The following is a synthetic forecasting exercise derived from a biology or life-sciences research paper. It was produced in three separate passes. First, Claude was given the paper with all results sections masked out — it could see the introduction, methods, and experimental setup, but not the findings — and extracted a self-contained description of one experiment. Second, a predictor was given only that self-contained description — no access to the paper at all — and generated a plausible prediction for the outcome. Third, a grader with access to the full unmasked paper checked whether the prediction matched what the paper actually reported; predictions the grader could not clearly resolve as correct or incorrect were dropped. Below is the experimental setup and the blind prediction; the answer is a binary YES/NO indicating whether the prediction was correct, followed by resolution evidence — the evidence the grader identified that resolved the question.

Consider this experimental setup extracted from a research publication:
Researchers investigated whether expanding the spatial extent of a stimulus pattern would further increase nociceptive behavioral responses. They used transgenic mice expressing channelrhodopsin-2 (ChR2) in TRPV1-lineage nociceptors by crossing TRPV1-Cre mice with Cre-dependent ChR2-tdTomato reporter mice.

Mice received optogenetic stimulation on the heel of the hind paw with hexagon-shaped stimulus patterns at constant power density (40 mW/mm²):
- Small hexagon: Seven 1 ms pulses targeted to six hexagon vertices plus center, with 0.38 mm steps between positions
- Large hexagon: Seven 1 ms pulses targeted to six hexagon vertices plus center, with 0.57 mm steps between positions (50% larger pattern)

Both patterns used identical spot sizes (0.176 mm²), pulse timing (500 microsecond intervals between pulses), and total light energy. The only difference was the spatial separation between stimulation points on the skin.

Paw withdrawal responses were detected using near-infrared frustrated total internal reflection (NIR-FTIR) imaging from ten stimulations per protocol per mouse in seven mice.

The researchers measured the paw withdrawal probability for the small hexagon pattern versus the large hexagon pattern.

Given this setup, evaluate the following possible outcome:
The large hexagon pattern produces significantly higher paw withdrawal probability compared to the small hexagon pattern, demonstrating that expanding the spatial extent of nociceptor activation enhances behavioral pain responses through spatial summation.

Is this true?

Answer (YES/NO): NO